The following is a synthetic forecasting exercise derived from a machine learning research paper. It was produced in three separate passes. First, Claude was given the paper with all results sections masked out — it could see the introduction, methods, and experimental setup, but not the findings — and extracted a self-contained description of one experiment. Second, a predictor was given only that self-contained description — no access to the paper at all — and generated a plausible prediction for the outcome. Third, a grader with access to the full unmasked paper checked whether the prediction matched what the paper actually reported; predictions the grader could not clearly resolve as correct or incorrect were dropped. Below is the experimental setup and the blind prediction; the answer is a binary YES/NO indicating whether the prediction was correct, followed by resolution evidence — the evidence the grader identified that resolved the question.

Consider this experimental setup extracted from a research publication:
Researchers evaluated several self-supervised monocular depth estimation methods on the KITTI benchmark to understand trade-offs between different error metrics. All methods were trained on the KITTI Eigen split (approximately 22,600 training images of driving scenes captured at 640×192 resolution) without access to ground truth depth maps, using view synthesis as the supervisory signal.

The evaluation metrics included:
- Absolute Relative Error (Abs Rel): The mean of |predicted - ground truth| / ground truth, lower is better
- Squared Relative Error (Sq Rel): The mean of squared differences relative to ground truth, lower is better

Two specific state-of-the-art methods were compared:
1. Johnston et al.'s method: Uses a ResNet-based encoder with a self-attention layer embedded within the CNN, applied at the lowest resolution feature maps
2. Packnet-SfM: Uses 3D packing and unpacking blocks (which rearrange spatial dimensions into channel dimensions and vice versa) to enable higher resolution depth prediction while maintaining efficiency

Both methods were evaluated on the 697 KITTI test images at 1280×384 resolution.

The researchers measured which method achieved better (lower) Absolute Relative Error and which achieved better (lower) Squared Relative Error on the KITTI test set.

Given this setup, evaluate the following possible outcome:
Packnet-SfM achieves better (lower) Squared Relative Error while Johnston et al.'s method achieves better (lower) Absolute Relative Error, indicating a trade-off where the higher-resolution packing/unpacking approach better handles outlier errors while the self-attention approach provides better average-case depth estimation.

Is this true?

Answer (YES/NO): YES